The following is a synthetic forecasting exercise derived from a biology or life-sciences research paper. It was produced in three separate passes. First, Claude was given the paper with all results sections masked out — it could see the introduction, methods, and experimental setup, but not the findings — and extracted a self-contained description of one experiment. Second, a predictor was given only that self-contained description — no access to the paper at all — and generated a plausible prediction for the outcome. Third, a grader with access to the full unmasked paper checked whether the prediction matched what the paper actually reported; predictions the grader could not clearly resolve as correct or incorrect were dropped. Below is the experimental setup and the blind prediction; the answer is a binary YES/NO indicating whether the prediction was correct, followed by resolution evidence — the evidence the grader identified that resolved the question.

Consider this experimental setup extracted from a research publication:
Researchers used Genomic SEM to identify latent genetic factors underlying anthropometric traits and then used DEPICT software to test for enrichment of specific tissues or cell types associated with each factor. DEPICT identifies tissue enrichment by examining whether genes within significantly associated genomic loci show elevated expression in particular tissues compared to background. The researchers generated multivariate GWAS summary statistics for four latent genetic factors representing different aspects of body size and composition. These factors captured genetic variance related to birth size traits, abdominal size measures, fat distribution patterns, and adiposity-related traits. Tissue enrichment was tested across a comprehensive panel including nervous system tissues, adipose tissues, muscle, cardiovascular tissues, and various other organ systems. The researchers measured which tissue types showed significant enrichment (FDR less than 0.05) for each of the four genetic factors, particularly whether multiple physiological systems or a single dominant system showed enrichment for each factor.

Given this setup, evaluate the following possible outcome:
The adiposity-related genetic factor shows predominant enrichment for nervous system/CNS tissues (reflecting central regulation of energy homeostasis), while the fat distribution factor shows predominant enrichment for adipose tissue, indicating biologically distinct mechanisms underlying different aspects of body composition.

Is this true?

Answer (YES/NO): NO